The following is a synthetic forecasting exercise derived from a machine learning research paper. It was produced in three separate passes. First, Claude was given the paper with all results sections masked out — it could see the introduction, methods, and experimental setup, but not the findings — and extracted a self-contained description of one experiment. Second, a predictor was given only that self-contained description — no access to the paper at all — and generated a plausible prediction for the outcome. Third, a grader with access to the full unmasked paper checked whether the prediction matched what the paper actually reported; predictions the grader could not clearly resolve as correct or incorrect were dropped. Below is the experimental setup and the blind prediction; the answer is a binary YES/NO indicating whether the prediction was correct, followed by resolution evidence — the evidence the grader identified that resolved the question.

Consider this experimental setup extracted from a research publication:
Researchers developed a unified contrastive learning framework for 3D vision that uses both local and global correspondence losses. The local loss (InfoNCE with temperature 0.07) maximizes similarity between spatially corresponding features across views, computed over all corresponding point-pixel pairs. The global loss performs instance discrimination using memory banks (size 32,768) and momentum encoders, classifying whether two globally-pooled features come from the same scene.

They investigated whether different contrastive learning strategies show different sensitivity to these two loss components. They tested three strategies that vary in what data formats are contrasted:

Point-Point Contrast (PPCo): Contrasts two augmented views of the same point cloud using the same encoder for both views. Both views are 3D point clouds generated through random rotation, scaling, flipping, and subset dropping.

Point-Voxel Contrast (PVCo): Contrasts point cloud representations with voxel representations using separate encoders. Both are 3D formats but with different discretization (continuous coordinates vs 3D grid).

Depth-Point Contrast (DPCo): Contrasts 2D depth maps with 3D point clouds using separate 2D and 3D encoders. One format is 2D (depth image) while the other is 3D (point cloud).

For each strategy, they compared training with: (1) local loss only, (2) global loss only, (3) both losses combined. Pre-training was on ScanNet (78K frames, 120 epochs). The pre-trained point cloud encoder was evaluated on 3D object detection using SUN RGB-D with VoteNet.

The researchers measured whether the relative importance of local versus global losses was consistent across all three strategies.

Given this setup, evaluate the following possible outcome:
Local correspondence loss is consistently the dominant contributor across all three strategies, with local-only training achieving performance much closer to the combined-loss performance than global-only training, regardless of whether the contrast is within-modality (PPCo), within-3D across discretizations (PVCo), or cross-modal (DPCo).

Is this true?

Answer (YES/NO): NO